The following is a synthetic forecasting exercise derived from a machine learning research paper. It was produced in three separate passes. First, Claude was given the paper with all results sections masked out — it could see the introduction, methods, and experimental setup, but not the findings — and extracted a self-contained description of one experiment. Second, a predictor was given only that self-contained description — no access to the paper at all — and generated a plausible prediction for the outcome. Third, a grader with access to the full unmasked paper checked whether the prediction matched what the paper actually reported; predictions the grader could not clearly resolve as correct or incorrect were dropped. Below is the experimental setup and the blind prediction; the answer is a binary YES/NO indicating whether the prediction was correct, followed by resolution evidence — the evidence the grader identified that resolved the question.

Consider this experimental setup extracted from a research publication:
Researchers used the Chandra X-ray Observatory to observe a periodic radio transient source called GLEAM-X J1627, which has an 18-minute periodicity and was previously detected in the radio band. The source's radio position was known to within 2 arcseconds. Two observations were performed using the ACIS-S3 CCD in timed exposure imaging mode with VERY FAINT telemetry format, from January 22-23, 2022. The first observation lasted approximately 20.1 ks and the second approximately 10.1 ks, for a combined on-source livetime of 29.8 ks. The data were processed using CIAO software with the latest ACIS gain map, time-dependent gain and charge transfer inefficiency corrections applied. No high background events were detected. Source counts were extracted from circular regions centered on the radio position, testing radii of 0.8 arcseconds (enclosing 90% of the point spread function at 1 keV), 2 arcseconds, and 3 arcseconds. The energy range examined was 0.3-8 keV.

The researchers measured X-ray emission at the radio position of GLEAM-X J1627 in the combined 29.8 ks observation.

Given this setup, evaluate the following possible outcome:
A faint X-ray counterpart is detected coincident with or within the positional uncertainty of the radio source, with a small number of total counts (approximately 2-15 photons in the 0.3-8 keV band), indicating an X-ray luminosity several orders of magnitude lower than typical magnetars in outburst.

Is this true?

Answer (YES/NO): NO